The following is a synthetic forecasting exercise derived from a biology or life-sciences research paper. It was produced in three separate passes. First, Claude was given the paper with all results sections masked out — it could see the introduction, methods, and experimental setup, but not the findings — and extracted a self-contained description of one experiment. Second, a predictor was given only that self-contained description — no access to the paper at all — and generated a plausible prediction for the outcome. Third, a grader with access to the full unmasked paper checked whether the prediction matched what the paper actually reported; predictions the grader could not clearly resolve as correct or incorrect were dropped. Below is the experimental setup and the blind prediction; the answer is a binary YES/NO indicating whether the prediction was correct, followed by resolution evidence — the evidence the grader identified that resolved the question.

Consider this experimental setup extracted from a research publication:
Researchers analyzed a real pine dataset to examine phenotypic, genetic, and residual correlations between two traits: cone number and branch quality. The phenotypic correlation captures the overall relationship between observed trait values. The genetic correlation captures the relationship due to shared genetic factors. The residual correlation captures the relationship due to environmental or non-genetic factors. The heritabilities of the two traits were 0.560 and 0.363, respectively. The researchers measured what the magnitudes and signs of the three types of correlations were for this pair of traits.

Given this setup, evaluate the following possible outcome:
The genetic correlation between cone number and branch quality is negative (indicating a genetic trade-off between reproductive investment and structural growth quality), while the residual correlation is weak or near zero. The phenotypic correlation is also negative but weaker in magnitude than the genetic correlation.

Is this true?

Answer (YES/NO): NO